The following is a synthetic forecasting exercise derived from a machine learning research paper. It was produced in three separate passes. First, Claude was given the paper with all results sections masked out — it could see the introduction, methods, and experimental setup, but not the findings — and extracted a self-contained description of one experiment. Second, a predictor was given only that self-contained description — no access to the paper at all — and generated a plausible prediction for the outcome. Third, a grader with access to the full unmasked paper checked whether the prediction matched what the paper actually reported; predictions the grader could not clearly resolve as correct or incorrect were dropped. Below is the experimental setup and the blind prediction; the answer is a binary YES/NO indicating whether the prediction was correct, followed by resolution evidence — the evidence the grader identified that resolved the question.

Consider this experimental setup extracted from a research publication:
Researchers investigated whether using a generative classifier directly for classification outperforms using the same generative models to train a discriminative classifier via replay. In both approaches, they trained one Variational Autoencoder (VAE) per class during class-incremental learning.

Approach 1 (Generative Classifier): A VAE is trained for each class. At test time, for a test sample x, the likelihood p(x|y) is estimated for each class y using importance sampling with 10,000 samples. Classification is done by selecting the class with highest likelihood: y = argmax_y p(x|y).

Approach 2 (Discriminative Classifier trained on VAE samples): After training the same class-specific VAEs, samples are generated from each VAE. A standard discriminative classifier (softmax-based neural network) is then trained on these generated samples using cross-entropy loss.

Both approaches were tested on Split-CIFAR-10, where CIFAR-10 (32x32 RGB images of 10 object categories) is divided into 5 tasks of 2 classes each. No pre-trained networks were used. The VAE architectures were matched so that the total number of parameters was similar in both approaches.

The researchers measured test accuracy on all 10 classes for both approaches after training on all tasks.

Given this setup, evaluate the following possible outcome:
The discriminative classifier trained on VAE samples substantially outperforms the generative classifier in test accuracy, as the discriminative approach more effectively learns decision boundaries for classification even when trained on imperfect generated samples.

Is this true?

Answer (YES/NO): NO